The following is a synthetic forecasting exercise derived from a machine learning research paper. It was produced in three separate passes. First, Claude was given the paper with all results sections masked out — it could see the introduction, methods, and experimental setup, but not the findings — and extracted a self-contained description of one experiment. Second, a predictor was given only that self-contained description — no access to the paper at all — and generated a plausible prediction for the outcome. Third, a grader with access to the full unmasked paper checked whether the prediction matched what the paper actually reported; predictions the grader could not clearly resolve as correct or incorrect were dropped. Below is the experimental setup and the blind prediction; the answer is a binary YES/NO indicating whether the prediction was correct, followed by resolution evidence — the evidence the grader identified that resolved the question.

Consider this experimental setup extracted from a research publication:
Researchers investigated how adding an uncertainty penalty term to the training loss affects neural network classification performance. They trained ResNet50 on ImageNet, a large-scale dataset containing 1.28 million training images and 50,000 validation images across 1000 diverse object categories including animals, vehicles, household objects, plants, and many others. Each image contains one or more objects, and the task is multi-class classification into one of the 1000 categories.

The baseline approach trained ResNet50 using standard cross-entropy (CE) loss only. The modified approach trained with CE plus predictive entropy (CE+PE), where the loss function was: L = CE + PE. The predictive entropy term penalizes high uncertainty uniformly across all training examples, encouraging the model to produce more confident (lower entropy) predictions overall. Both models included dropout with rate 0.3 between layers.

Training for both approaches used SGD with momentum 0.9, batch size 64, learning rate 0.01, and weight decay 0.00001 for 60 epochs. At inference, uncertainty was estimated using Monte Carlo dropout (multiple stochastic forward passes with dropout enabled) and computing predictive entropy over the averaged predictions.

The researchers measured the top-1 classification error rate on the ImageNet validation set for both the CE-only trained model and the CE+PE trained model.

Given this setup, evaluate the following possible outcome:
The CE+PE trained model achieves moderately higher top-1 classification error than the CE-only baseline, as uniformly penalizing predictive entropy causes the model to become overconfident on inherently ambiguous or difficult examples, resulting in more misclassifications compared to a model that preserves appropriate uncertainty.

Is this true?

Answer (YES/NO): NO